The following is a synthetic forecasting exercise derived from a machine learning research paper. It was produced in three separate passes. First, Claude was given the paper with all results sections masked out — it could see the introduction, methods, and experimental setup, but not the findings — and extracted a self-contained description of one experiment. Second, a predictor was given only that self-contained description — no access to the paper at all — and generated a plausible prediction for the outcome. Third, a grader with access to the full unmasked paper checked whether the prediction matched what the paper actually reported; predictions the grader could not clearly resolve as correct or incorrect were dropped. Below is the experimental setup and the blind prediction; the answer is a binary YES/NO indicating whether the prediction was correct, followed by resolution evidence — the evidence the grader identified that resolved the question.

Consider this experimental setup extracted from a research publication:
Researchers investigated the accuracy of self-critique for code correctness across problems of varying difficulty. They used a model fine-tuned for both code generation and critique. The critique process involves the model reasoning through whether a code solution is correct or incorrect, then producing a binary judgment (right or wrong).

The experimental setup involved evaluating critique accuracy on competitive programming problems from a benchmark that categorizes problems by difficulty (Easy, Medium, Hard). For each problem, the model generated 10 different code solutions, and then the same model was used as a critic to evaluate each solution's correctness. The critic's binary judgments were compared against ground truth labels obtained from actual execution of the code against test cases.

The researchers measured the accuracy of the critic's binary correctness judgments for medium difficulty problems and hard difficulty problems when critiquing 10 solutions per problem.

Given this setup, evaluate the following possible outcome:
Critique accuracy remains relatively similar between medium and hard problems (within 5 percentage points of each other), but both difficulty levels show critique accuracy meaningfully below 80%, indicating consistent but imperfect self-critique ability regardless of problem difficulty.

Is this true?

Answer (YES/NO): NO